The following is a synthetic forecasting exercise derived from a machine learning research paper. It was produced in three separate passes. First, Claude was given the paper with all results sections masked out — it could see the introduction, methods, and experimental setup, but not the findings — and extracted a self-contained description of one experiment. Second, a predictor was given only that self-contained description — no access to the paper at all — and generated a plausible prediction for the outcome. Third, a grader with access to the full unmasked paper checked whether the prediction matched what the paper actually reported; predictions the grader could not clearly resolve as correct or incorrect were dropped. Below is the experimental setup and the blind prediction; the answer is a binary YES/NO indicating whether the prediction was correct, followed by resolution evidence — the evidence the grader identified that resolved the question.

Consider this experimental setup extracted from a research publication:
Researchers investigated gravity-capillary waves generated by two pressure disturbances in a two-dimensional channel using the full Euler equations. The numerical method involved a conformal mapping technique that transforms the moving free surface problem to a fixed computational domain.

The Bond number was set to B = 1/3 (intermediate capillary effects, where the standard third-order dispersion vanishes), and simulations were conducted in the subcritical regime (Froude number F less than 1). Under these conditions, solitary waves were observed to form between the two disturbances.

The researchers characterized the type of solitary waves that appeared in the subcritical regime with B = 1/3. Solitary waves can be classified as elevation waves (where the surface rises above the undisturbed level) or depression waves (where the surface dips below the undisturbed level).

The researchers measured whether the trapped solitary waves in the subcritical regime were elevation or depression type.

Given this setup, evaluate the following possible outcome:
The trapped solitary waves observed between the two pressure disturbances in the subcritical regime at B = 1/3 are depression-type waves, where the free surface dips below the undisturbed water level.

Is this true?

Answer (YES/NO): YES